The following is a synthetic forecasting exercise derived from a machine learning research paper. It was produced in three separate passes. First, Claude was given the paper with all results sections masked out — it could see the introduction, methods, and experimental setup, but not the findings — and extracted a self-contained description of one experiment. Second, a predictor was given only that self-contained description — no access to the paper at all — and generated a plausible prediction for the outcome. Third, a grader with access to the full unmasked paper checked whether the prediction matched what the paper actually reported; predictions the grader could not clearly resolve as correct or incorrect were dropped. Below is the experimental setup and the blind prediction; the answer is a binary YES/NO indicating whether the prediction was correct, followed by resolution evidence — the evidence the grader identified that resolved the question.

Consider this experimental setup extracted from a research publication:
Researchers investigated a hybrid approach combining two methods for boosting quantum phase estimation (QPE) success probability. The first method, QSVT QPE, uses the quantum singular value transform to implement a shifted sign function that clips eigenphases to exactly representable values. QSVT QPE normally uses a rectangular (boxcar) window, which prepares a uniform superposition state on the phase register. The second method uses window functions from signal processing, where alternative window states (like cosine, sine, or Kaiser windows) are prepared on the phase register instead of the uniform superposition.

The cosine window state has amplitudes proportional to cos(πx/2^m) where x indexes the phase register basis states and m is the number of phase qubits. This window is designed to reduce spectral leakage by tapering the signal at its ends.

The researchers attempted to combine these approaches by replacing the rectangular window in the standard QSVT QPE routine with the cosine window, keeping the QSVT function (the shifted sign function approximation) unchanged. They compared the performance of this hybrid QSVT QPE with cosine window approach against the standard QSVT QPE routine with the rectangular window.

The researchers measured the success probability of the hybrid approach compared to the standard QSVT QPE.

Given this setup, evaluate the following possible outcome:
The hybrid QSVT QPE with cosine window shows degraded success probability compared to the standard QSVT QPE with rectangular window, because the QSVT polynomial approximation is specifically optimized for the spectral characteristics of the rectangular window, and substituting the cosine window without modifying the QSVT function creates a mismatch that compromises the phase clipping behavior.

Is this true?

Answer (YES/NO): YES